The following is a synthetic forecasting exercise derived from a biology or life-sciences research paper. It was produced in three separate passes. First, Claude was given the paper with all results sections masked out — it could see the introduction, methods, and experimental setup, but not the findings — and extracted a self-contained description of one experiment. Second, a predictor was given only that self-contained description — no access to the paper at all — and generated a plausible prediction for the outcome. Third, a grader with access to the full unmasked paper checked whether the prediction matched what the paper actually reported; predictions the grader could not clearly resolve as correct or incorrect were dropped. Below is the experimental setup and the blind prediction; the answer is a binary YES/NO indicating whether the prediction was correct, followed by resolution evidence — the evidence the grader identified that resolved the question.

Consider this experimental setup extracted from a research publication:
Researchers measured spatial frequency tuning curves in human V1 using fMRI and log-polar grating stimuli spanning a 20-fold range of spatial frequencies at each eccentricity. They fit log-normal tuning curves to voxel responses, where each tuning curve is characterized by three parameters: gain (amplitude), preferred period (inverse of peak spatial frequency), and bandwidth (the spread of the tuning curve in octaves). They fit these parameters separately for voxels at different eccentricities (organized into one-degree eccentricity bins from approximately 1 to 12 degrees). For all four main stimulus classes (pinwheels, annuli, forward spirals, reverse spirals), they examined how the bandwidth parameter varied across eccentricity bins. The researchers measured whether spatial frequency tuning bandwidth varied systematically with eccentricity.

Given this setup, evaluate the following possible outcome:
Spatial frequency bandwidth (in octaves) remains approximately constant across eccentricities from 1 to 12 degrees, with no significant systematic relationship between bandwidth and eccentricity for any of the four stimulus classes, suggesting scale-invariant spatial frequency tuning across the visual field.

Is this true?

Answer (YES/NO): YES